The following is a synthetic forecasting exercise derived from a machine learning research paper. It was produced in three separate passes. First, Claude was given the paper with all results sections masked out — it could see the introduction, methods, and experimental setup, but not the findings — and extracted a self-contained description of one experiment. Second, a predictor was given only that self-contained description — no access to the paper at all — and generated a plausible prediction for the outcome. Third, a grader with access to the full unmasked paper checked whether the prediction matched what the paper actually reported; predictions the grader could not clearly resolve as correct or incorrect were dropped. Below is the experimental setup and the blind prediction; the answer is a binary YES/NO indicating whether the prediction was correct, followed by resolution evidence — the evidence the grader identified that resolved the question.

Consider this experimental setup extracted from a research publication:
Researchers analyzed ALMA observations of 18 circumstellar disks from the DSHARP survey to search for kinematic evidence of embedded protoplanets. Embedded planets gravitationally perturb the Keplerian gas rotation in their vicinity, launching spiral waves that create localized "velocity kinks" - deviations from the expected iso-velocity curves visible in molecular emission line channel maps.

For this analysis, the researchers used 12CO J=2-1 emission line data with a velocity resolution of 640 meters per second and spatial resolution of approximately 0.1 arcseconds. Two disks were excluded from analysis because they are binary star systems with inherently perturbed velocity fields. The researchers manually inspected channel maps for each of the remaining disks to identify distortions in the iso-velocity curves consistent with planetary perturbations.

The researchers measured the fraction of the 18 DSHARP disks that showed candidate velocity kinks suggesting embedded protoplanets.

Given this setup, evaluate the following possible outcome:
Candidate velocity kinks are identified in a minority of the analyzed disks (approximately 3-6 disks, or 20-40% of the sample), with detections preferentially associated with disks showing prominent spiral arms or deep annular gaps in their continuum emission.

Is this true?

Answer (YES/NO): NO